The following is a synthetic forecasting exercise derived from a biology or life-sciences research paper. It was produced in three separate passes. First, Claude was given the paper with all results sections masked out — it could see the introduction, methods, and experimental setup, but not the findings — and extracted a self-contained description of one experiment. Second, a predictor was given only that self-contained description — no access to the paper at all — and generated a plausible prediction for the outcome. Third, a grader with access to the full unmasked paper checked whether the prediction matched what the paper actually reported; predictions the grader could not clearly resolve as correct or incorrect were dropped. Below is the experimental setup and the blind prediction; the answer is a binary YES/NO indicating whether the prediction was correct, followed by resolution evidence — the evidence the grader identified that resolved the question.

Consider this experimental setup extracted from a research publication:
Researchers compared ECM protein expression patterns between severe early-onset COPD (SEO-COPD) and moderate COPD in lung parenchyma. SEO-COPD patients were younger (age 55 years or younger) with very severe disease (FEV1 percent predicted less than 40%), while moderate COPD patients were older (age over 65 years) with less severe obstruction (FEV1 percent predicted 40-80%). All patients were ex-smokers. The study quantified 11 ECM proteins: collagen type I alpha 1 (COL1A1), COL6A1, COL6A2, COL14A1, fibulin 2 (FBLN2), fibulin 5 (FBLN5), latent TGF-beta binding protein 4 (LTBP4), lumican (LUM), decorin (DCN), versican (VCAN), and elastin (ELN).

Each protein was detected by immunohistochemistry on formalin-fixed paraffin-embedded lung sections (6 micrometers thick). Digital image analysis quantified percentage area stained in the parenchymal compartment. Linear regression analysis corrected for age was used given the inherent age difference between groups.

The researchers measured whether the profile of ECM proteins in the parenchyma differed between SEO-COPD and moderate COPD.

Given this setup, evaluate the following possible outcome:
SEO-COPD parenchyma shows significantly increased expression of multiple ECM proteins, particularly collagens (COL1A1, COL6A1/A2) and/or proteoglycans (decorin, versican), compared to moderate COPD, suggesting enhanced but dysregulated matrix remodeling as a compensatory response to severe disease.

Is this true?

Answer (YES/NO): NO